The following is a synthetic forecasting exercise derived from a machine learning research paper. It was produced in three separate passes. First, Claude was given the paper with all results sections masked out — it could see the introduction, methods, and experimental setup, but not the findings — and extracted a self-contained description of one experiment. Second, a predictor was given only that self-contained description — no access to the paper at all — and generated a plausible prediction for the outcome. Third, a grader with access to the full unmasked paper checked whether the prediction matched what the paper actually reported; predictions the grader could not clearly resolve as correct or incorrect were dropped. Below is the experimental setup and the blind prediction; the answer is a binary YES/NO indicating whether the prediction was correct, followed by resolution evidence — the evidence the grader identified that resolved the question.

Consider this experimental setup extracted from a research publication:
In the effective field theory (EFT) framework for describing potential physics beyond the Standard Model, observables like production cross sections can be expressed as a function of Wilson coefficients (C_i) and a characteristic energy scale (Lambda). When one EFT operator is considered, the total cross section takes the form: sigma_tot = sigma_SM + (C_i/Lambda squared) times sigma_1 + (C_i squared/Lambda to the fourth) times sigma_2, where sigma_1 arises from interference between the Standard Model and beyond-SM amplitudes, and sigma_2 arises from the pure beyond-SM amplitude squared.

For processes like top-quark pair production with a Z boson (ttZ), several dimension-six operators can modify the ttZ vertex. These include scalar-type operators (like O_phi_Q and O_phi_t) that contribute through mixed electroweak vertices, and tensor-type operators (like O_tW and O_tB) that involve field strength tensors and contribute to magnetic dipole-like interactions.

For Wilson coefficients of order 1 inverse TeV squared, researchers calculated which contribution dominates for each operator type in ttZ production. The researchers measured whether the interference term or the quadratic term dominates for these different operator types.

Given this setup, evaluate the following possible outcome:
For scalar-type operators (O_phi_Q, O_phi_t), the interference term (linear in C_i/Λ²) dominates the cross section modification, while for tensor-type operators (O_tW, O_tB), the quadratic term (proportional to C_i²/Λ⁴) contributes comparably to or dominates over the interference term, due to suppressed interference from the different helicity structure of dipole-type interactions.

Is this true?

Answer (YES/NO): YES